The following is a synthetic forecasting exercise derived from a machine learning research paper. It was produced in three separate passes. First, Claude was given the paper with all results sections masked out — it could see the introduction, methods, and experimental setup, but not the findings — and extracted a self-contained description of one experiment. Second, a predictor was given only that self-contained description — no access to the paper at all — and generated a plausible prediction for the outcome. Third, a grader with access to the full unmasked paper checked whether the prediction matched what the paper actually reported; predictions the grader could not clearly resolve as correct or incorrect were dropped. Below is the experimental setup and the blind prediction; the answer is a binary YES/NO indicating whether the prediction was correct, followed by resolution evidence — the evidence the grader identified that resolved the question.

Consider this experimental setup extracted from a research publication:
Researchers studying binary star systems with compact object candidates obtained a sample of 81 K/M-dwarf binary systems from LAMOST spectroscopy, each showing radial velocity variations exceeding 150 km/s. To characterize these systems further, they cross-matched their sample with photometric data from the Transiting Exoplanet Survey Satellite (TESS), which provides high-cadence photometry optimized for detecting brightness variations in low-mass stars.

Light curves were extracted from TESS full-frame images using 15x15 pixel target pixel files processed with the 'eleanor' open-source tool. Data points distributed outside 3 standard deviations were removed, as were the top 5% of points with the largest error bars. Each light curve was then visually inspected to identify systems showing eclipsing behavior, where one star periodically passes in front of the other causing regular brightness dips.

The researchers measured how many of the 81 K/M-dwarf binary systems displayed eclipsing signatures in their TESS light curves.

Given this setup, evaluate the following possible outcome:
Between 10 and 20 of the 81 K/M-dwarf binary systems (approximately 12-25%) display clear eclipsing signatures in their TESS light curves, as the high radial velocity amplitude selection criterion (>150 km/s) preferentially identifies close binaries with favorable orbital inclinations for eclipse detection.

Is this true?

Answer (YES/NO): NO